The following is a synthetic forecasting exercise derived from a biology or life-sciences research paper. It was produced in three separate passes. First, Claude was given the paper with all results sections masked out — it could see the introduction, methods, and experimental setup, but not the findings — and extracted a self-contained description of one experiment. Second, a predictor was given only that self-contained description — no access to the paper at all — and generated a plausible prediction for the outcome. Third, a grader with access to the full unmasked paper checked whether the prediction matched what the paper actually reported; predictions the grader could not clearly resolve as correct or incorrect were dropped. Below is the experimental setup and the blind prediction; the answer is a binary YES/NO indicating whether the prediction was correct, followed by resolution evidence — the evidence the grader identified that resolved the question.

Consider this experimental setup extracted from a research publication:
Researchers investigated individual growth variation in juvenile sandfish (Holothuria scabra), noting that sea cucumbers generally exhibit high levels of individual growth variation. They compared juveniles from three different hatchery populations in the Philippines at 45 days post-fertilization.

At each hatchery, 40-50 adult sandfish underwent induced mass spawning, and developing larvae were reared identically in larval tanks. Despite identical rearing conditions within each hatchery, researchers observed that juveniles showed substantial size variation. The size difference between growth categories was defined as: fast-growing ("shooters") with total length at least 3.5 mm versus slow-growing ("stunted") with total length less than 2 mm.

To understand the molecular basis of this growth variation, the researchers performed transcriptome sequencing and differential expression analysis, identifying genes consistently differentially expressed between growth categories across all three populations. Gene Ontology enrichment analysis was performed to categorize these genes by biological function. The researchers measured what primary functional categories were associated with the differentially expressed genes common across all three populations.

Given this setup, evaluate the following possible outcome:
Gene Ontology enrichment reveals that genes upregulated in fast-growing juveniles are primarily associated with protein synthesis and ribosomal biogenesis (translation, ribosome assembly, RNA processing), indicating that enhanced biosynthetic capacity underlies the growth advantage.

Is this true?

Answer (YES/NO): NO